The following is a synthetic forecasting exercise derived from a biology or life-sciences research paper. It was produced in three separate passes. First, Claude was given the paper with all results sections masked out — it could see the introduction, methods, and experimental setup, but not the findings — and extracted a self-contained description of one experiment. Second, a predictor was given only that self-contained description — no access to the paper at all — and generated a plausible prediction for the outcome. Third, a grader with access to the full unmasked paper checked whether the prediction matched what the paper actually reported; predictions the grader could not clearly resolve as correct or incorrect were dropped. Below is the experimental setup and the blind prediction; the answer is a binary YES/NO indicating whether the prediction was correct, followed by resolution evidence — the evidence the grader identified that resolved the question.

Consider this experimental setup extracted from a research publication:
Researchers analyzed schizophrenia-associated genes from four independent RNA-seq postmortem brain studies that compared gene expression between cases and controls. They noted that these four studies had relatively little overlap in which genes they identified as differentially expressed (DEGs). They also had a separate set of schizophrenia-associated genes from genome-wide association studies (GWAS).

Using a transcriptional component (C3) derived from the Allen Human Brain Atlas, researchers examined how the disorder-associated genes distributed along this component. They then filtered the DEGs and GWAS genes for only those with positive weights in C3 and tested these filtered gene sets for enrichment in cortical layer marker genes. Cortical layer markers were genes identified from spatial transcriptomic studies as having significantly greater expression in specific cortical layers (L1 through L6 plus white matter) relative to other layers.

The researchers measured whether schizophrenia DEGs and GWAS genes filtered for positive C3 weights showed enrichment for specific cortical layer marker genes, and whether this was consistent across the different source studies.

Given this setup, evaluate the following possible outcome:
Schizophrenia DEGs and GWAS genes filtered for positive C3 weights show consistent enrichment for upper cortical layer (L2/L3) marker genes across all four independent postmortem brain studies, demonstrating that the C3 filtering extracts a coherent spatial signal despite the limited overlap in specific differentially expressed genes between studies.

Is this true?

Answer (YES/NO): NO